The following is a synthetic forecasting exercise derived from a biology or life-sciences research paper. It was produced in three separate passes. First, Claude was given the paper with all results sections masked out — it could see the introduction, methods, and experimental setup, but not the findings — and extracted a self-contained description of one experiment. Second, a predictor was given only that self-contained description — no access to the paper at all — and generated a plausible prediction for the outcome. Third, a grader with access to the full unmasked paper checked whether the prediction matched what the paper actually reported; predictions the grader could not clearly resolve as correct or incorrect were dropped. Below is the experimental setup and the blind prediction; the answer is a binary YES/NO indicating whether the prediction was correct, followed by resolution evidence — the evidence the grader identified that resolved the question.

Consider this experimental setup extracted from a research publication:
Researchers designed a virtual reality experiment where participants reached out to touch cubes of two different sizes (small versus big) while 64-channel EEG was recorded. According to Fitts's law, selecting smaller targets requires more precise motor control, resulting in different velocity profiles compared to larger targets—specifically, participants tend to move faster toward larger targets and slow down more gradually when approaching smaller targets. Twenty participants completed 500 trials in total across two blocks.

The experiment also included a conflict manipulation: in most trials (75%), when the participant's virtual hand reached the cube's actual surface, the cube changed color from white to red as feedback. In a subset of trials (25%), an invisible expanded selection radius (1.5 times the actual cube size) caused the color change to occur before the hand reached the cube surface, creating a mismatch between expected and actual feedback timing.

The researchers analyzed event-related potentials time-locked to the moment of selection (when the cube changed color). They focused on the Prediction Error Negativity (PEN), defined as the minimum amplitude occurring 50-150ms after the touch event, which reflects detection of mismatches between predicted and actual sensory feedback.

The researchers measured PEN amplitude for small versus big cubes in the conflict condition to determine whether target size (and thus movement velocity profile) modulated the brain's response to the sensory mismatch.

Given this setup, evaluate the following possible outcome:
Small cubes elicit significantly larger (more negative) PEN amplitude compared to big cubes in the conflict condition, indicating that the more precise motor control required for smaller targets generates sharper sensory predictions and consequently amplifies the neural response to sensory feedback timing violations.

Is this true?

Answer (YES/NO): NO